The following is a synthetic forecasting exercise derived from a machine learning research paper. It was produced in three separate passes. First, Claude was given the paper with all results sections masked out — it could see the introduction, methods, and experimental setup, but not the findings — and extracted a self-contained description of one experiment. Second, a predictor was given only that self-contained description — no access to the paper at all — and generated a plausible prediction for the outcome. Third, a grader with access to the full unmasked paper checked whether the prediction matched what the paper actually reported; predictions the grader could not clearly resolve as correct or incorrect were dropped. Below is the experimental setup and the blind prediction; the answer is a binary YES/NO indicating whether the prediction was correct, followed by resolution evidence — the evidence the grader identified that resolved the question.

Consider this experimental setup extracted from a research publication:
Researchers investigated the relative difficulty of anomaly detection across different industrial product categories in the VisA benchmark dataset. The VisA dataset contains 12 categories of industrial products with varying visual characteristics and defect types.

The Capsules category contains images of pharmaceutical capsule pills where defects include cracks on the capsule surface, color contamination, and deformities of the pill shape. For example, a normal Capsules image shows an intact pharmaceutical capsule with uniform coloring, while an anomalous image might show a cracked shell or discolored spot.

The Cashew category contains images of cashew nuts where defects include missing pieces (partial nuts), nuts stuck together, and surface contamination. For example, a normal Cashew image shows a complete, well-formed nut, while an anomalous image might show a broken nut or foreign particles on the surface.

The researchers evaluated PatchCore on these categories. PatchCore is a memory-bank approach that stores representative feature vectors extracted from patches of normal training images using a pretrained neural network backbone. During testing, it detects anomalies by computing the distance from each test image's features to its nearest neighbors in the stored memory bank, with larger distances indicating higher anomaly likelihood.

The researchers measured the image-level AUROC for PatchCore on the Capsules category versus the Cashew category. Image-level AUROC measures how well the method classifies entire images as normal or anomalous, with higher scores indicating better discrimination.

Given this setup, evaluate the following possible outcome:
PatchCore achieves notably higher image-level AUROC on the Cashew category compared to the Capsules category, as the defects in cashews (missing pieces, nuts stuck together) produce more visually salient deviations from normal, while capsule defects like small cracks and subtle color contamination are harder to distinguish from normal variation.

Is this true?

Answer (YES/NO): YES